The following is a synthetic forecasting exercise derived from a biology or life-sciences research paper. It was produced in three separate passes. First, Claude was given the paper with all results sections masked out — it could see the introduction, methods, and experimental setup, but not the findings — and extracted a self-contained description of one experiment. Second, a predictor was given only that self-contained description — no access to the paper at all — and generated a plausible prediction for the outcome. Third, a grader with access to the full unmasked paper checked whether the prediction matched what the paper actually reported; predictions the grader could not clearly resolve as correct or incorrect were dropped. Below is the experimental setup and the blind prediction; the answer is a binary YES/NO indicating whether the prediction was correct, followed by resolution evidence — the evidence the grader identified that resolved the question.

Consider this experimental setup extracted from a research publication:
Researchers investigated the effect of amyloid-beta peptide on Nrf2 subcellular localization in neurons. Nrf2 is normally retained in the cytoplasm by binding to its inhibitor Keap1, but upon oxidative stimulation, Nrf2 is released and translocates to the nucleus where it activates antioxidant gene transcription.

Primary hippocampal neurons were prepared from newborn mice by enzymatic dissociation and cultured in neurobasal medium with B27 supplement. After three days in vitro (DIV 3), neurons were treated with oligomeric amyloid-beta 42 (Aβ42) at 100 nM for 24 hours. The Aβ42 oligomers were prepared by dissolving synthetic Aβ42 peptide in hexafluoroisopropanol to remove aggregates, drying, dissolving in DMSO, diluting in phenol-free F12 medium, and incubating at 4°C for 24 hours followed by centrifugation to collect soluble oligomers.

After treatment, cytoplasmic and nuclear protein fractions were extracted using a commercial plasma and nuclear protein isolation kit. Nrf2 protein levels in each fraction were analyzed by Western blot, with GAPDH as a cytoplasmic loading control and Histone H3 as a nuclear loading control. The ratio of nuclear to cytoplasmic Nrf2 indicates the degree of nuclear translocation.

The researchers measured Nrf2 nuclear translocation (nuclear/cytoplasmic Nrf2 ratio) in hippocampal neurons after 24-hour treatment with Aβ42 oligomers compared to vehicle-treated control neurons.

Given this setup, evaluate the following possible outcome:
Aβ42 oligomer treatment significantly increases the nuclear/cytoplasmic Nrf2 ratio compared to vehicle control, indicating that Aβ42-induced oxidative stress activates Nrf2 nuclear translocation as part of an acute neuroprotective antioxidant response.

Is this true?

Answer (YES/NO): NO